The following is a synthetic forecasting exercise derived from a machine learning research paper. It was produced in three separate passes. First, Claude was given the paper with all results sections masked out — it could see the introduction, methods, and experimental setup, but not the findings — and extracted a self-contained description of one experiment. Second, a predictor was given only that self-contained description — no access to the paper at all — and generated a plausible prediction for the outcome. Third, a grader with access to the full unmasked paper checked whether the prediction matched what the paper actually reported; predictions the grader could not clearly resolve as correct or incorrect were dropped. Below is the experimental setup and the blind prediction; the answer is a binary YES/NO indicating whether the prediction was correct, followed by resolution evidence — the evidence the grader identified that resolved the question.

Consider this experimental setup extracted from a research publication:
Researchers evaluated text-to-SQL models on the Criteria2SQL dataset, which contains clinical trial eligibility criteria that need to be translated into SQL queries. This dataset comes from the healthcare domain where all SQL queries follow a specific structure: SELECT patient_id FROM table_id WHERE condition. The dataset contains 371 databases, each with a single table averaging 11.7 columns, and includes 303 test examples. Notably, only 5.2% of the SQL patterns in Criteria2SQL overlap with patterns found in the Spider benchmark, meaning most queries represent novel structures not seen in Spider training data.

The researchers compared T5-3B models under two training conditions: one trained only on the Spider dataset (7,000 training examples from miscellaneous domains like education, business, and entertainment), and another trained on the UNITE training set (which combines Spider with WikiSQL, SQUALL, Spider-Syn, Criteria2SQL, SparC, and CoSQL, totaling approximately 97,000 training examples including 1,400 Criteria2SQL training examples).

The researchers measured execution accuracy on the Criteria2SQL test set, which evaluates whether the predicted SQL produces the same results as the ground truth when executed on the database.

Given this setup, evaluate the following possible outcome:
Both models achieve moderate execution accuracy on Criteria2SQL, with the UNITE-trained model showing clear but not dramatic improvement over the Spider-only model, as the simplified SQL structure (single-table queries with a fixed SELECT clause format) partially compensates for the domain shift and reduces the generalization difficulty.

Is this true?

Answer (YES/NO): NO